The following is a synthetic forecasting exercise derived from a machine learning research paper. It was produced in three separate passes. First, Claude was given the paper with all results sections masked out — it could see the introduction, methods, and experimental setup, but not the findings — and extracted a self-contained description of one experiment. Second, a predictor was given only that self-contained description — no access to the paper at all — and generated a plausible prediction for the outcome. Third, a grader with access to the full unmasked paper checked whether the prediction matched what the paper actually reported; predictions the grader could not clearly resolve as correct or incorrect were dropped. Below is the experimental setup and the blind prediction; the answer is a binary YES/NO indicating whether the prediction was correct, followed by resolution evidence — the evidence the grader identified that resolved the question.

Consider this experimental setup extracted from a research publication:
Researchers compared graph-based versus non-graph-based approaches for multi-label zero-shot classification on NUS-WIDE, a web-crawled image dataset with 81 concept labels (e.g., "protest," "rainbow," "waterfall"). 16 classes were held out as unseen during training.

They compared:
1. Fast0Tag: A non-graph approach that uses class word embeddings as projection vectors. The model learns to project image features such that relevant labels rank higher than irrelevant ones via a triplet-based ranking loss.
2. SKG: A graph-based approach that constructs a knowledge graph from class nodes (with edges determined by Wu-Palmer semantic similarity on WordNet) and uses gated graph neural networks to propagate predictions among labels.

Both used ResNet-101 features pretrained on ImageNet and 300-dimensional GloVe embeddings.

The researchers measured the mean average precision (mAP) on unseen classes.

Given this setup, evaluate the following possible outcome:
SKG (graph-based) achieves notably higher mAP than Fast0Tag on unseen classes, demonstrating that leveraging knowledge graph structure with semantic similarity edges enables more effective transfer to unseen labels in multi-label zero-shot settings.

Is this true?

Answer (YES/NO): NO